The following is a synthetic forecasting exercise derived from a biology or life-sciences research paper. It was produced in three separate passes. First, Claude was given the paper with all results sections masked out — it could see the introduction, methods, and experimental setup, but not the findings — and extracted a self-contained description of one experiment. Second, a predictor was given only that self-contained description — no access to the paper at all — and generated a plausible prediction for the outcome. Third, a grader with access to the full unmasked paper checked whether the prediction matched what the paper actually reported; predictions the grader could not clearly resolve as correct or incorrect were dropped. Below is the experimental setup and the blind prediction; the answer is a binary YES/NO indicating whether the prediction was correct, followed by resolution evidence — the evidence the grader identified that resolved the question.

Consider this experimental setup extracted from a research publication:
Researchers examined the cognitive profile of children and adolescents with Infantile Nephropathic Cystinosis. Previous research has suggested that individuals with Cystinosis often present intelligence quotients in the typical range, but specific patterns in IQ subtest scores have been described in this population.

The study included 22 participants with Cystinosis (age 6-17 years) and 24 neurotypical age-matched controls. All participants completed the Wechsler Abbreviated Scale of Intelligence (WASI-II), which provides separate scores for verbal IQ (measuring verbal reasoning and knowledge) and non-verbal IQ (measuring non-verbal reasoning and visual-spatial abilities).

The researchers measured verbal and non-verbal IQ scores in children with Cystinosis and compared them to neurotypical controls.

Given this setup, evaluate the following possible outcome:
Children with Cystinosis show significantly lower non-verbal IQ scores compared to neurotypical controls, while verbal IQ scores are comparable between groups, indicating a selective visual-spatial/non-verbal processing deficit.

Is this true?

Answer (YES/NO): NO